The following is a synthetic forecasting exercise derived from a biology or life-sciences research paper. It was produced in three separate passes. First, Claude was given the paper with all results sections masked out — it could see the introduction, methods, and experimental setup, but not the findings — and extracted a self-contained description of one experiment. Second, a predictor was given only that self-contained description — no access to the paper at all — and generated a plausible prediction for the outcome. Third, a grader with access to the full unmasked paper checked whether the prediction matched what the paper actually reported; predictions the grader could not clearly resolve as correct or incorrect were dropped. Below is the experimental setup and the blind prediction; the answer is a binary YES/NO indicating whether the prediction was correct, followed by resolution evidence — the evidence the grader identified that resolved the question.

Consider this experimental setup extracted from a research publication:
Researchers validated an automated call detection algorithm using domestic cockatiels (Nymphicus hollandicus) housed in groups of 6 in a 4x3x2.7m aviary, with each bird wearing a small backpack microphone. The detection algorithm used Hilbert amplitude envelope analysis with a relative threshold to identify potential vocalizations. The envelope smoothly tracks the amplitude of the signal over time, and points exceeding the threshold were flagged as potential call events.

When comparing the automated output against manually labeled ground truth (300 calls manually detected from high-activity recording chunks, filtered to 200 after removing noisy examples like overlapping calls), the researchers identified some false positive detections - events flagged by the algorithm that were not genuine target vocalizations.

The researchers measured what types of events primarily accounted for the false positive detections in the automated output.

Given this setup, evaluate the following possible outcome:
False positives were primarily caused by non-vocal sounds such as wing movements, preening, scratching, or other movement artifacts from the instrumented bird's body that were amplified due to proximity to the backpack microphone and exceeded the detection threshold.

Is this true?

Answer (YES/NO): NO